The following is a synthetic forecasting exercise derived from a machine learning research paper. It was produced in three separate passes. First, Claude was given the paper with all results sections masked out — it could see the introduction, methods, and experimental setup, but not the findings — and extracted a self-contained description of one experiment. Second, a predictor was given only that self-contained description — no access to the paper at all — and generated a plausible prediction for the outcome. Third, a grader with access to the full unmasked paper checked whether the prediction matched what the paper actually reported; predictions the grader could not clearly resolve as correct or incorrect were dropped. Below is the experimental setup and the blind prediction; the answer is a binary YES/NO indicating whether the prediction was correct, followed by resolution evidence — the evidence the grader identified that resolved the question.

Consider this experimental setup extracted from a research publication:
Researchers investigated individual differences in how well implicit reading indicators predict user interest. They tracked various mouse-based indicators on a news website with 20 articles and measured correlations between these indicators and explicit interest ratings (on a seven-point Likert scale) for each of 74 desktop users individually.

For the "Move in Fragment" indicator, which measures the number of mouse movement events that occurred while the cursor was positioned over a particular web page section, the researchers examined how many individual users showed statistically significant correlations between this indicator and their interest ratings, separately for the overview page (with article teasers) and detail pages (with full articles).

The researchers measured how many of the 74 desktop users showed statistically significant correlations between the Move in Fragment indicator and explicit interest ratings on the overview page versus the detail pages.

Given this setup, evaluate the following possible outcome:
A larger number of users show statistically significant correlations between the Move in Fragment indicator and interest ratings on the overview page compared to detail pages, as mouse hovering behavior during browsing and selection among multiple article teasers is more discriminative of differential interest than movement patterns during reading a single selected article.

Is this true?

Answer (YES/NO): NO